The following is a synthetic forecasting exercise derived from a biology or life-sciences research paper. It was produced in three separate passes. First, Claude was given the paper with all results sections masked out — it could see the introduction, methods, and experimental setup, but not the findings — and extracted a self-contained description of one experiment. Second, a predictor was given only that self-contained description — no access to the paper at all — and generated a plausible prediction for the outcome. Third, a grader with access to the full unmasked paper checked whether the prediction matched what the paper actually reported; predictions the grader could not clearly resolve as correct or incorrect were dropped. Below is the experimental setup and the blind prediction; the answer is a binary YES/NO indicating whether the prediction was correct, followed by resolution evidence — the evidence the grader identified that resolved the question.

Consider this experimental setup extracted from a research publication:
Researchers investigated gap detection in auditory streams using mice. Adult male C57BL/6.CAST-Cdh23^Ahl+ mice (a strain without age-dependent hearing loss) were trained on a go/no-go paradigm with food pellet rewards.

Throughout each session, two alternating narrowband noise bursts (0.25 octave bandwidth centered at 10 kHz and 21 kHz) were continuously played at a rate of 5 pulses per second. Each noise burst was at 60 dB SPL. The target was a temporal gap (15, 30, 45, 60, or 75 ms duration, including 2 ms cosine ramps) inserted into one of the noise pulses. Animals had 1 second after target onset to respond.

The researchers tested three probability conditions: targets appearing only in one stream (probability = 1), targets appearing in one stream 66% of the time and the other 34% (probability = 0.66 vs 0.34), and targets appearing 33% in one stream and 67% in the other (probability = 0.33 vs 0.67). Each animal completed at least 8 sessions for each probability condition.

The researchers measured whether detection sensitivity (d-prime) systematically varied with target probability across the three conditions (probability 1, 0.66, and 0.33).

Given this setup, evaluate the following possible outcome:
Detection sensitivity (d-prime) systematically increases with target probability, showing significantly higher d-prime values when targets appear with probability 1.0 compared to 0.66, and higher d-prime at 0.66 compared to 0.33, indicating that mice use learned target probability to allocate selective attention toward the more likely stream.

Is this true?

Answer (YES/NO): NO